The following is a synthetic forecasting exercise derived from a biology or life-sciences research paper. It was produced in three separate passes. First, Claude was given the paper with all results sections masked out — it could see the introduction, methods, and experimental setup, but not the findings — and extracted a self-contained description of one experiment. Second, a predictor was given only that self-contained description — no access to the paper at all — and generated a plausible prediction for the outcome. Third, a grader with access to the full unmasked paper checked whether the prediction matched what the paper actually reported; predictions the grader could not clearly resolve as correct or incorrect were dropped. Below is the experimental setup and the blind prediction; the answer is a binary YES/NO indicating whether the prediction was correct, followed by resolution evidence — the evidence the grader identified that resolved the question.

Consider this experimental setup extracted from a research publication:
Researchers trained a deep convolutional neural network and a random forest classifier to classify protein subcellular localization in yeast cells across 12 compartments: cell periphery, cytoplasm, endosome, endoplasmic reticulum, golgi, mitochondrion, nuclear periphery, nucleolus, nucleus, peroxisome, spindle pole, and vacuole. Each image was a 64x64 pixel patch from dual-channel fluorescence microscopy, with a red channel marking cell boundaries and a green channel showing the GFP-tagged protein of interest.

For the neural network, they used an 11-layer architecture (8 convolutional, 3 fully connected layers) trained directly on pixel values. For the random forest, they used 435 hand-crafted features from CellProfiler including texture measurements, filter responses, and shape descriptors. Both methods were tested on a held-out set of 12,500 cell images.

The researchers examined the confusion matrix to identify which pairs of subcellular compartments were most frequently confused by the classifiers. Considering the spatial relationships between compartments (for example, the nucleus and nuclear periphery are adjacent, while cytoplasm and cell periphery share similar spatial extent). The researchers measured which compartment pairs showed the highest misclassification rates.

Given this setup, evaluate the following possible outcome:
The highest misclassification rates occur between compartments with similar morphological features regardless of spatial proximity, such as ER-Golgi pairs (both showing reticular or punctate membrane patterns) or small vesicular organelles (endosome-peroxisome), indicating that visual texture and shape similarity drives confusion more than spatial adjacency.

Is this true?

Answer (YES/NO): NO